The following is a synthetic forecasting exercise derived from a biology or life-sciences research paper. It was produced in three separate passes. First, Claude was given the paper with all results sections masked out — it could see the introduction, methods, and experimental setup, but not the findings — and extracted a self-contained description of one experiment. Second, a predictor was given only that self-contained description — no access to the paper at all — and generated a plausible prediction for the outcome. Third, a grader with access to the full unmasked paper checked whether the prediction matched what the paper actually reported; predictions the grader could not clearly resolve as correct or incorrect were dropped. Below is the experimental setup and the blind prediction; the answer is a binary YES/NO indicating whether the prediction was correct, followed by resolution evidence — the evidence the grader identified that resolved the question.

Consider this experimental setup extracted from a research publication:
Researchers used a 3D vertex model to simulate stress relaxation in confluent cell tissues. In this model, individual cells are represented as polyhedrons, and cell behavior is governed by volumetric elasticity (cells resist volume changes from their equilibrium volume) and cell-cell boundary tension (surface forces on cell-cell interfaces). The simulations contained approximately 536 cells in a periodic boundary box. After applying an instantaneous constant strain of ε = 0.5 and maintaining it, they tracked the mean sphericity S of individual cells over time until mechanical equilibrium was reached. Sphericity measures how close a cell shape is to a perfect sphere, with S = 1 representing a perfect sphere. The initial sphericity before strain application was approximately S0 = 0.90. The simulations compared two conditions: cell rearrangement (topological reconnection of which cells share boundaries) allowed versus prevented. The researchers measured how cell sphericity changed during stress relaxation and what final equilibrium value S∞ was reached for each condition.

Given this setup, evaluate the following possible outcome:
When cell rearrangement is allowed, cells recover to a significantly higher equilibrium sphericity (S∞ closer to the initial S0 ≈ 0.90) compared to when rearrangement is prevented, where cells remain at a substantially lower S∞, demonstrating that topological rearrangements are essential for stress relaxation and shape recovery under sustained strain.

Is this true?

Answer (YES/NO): YES